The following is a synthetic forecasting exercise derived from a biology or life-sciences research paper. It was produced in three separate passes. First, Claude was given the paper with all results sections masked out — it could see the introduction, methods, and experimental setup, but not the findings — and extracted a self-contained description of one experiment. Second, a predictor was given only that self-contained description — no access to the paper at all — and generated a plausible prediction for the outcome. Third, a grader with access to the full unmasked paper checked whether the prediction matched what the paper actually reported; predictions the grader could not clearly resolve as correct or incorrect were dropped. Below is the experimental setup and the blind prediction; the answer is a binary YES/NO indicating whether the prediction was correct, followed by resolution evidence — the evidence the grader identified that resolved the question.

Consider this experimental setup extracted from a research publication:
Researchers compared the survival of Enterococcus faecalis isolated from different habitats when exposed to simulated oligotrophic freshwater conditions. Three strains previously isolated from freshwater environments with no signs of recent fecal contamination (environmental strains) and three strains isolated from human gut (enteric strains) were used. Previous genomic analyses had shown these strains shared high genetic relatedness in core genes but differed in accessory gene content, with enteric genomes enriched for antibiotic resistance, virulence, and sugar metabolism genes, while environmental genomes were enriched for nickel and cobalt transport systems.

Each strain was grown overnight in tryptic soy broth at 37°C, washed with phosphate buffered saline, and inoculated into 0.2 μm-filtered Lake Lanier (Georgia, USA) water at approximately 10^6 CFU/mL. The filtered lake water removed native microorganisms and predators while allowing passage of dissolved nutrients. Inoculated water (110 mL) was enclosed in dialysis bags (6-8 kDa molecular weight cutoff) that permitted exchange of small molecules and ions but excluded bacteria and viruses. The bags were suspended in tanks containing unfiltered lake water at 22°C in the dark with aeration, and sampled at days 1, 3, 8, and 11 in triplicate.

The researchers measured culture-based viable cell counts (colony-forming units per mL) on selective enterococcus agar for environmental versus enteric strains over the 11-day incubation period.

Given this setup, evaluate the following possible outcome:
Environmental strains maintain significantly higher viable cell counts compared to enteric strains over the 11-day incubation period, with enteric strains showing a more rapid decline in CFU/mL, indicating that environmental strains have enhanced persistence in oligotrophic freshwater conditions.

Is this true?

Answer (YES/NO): NO